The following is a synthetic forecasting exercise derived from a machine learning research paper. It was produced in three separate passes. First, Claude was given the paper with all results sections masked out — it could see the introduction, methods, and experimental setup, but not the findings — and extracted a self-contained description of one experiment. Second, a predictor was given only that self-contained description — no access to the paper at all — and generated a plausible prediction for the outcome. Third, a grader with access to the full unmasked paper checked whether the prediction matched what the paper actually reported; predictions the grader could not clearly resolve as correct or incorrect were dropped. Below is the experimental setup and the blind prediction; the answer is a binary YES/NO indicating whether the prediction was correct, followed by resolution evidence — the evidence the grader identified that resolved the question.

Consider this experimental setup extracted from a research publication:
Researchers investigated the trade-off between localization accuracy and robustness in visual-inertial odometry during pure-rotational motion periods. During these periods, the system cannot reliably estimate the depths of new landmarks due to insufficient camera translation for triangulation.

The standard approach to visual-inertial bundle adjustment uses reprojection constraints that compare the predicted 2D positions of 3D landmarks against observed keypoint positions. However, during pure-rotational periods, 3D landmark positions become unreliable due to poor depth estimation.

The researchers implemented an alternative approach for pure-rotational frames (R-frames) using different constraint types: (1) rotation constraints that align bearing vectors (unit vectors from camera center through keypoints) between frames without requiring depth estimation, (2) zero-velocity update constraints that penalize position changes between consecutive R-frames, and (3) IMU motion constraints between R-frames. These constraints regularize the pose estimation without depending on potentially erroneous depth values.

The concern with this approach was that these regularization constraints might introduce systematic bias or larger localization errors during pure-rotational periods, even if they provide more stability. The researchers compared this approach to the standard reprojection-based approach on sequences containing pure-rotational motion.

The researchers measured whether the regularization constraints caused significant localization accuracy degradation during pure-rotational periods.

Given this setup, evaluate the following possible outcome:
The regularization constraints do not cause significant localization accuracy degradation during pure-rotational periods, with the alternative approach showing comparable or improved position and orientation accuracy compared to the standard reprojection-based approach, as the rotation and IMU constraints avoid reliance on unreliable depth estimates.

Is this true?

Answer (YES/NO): YES